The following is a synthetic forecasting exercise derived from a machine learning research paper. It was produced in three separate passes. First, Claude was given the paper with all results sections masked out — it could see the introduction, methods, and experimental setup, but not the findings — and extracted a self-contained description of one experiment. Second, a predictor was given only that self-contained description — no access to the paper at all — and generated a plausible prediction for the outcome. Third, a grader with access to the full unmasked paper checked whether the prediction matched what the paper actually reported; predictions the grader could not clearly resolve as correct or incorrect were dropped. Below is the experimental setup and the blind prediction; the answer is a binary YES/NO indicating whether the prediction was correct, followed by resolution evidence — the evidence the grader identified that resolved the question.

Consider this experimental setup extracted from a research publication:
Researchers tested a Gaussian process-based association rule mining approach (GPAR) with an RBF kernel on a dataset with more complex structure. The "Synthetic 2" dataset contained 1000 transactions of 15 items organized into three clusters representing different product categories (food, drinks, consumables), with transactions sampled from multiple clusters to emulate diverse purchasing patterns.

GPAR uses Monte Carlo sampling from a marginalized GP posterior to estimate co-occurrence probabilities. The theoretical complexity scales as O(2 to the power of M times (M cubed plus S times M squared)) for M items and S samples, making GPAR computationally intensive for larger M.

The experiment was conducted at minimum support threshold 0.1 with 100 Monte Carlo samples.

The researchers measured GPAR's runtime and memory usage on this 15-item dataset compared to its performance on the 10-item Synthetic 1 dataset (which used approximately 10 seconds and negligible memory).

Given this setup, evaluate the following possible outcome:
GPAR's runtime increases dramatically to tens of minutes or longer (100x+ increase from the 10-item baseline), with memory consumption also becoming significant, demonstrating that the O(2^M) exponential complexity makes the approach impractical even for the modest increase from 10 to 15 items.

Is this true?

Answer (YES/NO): NO